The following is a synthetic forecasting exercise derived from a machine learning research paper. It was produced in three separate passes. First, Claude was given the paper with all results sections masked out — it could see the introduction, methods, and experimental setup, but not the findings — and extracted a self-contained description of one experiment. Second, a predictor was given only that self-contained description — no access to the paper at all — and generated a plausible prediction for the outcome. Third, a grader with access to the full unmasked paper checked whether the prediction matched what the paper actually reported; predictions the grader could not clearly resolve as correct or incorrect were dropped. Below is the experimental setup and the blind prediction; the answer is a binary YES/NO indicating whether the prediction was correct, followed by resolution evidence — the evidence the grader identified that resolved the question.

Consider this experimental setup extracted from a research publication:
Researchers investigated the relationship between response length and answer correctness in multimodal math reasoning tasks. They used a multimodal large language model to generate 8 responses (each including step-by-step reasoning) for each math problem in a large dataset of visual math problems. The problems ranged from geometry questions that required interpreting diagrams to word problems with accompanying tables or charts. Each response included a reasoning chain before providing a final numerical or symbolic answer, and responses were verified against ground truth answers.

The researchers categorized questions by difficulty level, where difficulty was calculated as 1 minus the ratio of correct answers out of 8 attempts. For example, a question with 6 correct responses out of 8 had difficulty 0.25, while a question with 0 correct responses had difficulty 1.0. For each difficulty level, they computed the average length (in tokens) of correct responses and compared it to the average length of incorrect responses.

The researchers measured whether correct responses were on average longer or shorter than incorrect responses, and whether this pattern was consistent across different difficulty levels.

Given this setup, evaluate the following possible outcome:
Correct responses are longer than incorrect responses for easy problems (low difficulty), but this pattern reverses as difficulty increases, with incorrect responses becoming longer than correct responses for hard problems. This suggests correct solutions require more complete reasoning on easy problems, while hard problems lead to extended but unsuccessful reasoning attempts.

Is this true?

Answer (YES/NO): NO